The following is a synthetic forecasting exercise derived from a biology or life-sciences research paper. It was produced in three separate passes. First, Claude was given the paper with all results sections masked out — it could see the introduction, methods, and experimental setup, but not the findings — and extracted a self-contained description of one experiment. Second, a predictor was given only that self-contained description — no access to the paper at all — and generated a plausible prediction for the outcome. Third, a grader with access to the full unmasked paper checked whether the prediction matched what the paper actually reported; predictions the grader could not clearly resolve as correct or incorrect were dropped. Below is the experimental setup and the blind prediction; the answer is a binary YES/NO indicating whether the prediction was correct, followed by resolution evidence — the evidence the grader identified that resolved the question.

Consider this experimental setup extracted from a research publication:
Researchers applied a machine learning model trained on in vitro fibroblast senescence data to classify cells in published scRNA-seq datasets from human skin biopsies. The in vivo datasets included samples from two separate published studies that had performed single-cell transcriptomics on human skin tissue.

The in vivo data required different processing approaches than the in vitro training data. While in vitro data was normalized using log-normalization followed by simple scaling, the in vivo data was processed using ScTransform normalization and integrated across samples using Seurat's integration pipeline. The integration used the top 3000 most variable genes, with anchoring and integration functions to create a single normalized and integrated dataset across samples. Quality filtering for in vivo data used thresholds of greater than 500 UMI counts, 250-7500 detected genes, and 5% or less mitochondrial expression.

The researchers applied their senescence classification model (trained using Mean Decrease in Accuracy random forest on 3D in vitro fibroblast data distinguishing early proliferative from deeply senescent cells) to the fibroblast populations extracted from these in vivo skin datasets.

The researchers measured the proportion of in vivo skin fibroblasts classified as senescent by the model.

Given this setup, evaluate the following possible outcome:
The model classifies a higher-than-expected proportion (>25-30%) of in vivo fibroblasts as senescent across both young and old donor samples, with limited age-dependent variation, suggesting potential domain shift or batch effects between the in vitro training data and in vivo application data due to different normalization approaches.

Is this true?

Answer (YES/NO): NO